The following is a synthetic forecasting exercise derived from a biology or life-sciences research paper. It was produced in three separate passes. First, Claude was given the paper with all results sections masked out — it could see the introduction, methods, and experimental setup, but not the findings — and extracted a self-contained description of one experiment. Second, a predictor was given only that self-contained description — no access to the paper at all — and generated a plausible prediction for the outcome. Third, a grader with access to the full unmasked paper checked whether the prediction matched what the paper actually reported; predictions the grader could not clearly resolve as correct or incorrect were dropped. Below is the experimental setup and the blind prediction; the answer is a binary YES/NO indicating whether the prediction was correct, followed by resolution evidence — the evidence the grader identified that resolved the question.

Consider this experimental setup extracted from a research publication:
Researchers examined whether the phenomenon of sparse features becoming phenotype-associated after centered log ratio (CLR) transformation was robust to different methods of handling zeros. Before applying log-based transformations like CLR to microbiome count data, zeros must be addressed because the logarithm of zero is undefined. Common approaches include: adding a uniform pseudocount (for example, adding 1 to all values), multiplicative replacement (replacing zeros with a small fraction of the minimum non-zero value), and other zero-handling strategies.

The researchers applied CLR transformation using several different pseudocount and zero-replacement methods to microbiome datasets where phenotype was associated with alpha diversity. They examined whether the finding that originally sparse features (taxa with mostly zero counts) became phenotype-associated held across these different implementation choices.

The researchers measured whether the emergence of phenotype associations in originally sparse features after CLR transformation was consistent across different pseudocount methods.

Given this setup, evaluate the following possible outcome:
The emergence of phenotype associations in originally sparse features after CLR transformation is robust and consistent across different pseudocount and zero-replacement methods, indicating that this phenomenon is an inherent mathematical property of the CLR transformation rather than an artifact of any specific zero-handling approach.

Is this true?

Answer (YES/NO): YES